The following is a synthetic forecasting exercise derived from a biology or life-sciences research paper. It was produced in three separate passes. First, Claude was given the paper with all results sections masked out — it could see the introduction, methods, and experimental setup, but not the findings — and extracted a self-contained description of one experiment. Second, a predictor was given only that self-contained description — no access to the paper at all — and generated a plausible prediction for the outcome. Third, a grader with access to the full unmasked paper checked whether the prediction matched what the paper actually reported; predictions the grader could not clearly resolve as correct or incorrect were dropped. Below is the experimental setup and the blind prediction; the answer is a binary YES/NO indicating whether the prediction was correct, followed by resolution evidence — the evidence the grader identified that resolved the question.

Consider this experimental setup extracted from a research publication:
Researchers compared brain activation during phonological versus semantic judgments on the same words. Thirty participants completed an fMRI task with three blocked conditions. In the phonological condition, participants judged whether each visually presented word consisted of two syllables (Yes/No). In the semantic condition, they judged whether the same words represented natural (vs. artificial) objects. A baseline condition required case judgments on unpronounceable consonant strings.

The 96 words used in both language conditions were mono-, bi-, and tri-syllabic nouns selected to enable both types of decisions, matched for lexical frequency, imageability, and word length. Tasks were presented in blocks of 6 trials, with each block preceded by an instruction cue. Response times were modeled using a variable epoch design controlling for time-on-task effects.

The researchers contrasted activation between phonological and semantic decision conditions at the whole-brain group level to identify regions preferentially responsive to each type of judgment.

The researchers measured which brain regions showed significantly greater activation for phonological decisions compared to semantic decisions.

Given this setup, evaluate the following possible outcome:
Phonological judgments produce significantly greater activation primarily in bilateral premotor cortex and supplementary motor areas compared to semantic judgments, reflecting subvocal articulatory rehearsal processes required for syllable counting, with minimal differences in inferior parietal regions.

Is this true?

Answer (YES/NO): NO